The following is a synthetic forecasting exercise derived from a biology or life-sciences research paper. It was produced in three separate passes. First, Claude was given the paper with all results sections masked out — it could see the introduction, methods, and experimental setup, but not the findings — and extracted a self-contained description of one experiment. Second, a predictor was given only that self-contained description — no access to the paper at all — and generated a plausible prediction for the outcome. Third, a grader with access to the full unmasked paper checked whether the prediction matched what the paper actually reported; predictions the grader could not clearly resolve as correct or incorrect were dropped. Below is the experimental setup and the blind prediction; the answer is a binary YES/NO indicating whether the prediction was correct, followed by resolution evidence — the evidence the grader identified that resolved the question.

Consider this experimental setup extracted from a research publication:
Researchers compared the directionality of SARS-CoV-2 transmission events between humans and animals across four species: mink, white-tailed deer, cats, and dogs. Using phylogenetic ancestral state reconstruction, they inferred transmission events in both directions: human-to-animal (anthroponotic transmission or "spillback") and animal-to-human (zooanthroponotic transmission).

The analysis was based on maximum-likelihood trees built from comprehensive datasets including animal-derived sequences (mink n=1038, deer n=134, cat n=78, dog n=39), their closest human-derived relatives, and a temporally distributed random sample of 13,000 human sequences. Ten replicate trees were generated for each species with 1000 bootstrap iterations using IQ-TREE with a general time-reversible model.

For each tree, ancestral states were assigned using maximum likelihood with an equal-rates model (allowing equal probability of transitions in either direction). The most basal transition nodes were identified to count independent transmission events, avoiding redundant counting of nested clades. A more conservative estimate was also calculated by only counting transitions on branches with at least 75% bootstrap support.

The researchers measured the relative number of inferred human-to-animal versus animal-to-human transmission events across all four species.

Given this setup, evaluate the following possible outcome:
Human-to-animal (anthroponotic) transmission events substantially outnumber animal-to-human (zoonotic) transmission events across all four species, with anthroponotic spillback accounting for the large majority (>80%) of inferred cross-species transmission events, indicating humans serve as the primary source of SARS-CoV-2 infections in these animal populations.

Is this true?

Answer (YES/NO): NO